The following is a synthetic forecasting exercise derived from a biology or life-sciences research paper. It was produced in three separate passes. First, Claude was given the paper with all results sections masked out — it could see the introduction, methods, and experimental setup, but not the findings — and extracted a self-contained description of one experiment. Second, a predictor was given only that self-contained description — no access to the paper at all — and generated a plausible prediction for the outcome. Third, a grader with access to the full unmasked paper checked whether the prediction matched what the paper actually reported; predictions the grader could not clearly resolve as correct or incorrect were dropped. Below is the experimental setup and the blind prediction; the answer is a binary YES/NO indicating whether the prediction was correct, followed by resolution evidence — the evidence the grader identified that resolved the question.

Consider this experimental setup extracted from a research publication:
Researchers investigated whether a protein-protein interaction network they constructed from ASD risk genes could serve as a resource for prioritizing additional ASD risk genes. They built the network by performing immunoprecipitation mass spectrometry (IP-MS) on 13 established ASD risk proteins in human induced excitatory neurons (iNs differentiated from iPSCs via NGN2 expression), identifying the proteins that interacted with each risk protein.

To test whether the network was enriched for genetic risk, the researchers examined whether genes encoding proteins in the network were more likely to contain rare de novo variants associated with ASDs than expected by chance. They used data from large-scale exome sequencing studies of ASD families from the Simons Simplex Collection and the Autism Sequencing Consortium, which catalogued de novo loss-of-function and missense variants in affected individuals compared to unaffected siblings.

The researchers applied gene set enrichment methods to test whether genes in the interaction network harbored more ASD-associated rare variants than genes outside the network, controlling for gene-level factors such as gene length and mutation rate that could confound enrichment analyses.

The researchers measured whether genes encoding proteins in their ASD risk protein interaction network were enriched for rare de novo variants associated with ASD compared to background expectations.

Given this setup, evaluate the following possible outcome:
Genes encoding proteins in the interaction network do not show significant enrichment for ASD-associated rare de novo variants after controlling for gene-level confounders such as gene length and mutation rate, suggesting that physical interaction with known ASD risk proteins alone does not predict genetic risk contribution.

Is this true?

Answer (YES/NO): NO